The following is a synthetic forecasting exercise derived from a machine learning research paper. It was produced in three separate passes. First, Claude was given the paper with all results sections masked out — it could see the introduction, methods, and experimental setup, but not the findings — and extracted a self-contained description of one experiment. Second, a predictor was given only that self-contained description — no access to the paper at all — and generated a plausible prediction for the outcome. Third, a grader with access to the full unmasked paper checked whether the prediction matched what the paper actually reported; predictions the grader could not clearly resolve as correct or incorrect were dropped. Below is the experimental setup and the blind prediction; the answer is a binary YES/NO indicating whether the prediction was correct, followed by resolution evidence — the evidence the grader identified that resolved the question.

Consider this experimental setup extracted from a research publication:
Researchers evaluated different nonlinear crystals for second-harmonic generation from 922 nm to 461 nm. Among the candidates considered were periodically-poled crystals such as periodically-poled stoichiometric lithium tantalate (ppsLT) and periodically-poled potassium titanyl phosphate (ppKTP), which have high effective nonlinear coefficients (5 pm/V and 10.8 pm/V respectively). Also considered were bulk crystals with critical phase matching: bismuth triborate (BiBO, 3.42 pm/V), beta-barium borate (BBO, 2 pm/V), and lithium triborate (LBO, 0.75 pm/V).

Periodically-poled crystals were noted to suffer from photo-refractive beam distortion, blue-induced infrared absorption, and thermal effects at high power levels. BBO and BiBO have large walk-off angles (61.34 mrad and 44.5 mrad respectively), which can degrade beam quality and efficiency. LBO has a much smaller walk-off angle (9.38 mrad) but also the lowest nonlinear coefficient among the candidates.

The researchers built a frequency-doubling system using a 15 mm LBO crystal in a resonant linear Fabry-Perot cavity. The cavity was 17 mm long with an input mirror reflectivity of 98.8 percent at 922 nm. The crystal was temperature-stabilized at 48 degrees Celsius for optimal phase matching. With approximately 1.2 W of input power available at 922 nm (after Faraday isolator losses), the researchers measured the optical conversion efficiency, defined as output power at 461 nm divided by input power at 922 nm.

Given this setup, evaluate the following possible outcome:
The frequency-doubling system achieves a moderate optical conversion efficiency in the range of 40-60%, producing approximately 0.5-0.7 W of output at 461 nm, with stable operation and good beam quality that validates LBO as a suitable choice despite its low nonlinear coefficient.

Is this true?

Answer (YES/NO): NO